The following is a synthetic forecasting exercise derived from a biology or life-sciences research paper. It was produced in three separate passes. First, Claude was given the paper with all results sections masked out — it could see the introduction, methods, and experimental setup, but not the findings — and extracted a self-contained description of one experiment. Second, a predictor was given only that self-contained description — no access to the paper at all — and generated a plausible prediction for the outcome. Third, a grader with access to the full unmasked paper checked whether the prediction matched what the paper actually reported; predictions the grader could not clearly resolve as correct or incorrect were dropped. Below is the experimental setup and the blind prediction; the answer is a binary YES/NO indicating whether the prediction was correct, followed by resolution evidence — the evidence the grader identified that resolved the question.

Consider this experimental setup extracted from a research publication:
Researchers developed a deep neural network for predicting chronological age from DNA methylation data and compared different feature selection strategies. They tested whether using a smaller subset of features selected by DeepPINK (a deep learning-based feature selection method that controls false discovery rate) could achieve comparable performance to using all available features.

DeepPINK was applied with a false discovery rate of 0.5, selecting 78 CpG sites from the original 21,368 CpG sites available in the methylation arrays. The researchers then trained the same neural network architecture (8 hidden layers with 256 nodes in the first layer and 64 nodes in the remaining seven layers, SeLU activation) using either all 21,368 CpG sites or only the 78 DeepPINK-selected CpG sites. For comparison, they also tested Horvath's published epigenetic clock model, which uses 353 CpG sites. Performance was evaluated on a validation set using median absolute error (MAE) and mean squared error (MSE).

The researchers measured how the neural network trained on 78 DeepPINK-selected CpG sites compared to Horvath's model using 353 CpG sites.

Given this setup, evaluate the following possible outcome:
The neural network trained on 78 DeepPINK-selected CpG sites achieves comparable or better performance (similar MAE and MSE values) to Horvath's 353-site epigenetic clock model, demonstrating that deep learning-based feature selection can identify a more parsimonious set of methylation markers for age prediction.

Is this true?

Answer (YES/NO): YES